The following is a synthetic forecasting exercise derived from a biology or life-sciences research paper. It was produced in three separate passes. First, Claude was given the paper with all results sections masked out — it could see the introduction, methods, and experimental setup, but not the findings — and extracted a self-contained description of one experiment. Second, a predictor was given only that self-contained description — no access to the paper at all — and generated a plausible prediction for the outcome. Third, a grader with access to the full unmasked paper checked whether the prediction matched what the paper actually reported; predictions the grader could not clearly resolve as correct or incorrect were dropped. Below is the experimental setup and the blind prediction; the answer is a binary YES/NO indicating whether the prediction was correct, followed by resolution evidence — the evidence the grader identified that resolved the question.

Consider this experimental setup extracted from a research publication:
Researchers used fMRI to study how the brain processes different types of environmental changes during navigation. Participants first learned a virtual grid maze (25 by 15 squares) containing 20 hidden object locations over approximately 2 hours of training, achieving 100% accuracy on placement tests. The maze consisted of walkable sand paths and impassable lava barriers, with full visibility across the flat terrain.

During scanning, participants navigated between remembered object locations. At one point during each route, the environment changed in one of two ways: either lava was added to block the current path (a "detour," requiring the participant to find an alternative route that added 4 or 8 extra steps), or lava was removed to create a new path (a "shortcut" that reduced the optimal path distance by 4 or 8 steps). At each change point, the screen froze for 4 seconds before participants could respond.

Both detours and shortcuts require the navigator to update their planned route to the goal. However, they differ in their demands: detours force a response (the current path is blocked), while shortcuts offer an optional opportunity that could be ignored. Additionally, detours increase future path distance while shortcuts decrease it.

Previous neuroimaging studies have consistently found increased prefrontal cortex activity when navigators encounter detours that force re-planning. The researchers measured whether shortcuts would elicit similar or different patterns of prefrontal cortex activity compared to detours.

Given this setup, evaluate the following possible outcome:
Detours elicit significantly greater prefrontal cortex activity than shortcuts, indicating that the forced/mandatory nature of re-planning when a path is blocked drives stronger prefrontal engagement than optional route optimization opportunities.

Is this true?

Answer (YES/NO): YES